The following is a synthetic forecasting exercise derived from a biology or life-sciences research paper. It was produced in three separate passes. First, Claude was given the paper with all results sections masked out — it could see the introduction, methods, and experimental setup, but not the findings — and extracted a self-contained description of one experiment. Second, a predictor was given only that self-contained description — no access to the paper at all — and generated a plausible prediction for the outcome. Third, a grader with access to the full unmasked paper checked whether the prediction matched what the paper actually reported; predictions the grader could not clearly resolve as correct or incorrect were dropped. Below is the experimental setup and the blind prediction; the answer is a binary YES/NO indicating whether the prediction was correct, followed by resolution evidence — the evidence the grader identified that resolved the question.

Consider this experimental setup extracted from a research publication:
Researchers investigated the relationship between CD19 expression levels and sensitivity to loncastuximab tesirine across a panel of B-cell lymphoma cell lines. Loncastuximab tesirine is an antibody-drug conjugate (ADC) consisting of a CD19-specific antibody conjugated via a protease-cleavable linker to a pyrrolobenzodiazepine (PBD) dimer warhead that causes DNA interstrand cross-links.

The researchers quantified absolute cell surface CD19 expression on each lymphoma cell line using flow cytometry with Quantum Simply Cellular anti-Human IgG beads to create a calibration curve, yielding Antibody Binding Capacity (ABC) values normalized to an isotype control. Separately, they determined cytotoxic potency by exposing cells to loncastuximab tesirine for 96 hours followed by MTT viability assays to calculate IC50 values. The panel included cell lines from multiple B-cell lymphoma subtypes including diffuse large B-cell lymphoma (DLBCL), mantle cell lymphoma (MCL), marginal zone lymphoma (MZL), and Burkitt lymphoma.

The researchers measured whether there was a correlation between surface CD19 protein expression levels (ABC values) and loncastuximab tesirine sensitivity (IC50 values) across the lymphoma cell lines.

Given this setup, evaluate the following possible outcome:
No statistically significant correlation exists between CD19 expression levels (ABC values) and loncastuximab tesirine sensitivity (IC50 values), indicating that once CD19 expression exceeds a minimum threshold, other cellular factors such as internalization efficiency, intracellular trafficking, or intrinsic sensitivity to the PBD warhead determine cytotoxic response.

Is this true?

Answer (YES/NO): NO